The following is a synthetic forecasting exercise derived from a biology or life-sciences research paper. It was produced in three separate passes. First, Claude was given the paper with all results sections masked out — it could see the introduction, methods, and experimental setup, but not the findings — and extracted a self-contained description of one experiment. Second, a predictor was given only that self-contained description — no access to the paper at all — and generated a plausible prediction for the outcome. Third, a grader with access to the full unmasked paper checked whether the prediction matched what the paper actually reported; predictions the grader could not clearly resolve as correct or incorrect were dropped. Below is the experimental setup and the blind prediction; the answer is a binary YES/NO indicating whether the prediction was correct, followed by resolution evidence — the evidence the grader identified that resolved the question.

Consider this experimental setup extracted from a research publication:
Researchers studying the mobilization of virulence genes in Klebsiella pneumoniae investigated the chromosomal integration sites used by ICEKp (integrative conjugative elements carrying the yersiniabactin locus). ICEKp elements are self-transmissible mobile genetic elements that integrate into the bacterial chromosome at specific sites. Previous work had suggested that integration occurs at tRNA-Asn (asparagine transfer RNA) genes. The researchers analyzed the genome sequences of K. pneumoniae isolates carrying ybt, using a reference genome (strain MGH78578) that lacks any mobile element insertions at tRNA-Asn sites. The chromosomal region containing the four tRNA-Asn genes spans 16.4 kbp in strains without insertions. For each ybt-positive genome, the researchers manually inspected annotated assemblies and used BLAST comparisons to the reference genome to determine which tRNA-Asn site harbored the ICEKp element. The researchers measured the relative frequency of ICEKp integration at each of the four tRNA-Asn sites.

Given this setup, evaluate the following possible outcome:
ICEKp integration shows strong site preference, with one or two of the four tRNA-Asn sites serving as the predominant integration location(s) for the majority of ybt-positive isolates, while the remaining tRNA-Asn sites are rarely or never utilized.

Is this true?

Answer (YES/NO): NO